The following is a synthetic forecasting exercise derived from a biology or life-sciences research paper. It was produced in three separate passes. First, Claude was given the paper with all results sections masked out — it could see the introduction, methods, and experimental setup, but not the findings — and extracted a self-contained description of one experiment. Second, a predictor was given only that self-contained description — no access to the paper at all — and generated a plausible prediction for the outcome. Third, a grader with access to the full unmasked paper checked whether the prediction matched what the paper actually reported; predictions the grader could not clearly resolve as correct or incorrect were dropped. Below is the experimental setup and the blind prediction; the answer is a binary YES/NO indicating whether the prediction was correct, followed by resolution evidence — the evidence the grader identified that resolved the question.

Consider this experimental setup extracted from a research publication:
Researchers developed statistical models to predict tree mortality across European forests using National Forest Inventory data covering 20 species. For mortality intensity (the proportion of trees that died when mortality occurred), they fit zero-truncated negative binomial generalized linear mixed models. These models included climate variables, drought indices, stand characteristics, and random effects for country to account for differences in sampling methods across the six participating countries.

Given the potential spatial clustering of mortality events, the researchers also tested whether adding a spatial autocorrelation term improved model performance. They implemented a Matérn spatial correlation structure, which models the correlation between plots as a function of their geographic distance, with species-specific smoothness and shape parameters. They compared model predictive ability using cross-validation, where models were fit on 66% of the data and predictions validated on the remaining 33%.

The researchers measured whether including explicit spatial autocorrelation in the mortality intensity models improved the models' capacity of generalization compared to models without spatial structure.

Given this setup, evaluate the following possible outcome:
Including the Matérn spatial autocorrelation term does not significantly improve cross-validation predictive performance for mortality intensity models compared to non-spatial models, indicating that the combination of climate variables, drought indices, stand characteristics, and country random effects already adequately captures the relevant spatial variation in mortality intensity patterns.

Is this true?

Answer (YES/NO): NO